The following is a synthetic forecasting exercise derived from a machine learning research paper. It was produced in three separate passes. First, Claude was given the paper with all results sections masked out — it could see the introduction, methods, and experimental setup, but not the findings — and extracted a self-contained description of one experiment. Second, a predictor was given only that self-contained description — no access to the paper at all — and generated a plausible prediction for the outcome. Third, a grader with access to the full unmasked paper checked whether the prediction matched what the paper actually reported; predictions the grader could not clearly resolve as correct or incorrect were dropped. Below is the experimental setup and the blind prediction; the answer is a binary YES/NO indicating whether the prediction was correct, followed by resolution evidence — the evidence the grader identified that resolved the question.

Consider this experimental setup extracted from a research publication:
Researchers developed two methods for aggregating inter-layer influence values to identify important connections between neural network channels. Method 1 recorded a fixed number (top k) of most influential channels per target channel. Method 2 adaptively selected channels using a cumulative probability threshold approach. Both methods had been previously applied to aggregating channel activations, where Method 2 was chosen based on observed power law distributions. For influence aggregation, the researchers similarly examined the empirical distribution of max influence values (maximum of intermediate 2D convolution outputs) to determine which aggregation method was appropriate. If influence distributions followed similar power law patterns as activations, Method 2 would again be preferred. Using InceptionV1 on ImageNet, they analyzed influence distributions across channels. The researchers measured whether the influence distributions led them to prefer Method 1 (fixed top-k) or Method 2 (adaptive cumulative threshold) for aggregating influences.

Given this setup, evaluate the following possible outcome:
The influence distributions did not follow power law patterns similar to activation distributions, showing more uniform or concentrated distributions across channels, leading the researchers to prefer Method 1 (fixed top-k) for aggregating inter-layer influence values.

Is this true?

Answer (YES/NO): YES